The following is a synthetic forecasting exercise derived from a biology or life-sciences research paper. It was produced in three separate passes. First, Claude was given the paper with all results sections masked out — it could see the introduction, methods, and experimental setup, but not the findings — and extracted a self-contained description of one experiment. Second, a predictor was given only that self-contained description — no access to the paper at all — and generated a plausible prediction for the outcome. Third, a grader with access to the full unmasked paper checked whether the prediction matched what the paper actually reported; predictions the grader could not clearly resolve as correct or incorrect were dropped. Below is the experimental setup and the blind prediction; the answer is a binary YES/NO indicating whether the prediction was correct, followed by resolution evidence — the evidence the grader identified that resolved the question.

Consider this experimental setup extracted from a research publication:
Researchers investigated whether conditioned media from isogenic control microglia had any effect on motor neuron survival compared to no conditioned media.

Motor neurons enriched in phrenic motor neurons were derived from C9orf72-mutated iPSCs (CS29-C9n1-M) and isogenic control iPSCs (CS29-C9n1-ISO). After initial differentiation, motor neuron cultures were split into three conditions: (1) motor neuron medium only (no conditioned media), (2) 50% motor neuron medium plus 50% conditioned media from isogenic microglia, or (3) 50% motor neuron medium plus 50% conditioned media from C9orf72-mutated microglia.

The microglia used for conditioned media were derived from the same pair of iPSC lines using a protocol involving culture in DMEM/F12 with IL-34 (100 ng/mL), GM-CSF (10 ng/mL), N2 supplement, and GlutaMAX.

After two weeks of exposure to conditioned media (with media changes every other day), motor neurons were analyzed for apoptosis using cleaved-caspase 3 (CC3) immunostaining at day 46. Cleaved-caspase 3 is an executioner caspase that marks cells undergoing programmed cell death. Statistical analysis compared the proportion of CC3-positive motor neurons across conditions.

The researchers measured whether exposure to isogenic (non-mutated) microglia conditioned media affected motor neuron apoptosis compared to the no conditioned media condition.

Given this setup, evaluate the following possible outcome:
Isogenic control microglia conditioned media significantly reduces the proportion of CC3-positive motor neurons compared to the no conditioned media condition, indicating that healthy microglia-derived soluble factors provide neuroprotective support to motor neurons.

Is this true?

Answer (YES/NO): NO